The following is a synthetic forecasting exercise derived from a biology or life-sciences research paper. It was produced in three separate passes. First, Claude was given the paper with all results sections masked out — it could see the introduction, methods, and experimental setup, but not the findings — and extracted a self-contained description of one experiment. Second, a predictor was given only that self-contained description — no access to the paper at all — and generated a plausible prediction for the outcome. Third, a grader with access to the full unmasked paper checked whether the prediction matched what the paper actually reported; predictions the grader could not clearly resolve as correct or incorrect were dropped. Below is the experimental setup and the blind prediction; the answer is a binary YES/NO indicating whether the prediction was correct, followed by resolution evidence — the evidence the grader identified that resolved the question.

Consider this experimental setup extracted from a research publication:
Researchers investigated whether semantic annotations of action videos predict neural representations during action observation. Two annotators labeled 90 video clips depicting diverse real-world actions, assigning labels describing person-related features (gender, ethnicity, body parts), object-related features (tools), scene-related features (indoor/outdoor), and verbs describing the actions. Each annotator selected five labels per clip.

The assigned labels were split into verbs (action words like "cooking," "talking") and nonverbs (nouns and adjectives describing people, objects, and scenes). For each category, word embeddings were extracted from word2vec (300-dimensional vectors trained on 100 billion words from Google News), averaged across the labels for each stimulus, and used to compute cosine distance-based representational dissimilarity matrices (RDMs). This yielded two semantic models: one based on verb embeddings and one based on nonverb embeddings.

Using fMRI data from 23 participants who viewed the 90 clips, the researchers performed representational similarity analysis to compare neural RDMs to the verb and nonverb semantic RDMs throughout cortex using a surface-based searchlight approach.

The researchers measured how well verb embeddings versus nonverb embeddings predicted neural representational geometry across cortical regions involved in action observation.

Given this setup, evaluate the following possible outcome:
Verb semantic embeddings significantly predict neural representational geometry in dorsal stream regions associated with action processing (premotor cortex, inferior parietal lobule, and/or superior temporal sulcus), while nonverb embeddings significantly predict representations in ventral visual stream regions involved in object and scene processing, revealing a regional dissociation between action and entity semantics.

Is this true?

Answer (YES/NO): NO